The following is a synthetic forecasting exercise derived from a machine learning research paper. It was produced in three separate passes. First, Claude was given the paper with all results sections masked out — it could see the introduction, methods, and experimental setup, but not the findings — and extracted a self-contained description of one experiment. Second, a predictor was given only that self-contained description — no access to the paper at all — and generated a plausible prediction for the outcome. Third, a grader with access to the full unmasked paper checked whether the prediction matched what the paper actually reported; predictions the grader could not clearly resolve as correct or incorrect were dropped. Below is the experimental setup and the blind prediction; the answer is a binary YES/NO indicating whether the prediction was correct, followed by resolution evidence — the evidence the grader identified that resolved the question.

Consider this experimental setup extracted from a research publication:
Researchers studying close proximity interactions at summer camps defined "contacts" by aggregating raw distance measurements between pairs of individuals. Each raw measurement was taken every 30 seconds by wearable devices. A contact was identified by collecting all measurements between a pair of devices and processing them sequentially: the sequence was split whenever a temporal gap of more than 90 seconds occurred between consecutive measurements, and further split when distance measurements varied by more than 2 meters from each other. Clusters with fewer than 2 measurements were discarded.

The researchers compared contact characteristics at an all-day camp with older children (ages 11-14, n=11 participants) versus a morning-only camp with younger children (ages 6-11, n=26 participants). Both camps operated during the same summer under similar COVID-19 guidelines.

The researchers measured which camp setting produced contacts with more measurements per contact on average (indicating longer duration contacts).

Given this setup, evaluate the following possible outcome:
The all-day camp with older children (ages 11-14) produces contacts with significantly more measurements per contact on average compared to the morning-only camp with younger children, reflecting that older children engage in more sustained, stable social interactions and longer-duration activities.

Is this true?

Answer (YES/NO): YES